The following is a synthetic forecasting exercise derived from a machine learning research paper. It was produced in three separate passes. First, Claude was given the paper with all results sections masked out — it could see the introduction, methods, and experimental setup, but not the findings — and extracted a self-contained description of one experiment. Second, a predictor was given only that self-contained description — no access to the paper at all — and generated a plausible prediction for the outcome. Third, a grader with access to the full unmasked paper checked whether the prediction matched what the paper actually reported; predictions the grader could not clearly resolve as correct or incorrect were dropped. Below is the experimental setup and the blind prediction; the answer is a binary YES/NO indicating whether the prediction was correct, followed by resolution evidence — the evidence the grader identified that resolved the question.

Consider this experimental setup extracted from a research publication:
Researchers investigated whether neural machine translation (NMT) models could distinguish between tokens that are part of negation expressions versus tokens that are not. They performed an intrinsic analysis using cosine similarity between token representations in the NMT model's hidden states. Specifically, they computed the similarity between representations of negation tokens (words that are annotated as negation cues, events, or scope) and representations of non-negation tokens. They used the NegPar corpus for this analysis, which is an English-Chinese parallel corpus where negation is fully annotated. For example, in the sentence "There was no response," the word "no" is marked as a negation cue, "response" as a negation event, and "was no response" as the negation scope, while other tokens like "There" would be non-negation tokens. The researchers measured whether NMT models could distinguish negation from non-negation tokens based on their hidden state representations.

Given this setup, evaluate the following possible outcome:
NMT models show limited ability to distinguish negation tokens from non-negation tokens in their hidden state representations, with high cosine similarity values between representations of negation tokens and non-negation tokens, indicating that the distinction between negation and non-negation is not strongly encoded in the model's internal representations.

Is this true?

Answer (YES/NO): NO